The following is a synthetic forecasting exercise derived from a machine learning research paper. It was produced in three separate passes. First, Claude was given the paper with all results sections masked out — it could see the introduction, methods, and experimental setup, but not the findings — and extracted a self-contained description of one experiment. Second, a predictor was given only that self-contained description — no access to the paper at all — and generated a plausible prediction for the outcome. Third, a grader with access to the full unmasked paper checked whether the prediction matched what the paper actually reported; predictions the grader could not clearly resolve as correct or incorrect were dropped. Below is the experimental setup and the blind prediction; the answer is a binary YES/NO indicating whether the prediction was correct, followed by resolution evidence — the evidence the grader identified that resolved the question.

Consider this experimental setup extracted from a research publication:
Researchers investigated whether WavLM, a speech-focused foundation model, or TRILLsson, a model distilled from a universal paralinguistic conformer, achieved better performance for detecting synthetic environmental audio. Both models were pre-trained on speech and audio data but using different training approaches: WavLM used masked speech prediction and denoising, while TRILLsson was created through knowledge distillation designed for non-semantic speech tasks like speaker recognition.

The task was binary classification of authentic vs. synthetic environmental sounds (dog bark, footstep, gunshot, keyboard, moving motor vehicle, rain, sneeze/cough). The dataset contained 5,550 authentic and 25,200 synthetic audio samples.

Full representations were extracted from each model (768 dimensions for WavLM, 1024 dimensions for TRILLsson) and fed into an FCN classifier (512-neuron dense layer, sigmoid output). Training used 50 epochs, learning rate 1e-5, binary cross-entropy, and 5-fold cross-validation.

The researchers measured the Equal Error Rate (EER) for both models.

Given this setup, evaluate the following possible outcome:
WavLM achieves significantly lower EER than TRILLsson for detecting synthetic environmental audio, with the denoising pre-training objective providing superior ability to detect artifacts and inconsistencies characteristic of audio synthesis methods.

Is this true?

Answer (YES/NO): NO